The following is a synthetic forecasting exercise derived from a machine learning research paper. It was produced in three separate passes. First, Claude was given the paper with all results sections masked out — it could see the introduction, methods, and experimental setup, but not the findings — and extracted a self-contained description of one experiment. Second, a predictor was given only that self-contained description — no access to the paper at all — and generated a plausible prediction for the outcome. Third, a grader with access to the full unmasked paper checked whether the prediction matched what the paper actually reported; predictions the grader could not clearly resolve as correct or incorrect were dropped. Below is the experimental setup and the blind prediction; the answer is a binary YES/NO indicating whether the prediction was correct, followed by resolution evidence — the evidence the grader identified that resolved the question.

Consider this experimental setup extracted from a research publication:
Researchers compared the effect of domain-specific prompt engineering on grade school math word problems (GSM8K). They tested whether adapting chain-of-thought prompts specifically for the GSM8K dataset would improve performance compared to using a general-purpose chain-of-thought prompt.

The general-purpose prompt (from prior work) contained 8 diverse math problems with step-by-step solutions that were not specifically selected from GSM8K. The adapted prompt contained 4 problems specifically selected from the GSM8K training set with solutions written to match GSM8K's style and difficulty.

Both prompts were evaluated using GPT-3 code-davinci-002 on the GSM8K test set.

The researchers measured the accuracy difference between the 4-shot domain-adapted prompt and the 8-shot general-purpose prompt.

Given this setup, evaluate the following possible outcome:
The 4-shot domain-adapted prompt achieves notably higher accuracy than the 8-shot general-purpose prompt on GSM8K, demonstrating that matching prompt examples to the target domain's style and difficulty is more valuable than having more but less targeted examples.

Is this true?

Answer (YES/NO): YES